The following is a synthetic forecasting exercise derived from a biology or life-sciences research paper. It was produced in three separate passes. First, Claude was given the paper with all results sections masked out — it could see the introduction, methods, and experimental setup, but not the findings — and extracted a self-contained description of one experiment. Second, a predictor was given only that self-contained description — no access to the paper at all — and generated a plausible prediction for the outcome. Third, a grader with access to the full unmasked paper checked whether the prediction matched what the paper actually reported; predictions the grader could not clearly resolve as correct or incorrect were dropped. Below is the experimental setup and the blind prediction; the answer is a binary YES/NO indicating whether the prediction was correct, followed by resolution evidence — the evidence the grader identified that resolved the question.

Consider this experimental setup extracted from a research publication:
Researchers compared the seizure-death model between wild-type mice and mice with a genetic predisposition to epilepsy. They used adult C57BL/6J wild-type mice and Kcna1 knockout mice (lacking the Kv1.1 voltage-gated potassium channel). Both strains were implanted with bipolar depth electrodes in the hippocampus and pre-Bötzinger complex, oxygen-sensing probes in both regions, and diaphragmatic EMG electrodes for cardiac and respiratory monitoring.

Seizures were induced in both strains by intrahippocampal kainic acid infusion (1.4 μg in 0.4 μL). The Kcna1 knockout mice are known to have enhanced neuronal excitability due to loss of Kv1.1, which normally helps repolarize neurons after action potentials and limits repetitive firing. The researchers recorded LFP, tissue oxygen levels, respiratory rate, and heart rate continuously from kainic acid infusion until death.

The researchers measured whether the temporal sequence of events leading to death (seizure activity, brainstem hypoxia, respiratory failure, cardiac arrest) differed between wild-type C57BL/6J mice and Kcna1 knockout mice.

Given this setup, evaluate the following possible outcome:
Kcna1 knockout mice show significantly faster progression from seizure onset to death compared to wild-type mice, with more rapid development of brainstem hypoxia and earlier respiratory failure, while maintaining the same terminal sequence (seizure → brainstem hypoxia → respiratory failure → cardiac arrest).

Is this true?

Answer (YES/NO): NO